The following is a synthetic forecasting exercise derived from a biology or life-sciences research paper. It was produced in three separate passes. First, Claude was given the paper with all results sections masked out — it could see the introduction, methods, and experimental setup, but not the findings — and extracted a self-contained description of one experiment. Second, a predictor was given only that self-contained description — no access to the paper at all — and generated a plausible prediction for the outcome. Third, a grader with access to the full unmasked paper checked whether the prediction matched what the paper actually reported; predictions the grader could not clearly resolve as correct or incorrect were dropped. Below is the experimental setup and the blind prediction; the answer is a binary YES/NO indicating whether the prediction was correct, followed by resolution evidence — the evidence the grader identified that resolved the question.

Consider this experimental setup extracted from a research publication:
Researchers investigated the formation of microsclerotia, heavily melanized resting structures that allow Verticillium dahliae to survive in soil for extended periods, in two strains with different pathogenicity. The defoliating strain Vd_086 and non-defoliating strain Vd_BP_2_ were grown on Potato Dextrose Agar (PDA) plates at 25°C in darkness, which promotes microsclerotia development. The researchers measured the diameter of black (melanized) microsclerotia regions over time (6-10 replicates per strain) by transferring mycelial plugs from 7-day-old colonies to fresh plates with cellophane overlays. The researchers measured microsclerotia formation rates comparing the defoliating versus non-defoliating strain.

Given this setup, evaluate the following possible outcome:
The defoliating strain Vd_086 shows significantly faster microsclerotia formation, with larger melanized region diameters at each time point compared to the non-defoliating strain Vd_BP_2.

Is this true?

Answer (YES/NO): NO